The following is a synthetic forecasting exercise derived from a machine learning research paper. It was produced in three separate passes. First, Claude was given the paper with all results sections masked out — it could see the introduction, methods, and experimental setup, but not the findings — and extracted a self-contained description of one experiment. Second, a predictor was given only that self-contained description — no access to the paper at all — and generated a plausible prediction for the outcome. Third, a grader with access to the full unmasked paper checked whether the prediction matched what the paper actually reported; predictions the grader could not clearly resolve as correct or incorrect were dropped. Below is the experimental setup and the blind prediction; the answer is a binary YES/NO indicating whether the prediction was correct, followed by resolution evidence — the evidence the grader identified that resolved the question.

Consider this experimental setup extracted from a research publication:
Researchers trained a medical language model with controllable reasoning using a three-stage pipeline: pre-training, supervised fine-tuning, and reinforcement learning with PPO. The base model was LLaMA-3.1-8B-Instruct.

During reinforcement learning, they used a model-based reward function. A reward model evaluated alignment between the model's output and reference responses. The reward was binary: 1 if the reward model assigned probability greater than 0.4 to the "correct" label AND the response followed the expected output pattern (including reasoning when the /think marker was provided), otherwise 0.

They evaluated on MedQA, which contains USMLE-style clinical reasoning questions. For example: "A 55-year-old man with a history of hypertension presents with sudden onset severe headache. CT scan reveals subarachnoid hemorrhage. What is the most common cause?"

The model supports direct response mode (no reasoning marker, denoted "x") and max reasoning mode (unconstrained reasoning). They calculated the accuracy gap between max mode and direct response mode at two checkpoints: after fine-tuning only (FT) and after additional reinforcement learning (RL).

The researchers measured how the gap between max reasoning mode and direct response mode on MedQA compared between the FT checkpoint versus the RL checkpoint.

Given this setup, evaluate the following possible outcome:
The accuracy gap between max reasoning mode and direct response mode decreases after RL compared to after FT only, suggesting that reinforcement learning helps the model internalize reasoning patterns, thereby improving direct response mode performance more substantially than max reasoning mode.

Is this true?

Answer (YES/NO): NO